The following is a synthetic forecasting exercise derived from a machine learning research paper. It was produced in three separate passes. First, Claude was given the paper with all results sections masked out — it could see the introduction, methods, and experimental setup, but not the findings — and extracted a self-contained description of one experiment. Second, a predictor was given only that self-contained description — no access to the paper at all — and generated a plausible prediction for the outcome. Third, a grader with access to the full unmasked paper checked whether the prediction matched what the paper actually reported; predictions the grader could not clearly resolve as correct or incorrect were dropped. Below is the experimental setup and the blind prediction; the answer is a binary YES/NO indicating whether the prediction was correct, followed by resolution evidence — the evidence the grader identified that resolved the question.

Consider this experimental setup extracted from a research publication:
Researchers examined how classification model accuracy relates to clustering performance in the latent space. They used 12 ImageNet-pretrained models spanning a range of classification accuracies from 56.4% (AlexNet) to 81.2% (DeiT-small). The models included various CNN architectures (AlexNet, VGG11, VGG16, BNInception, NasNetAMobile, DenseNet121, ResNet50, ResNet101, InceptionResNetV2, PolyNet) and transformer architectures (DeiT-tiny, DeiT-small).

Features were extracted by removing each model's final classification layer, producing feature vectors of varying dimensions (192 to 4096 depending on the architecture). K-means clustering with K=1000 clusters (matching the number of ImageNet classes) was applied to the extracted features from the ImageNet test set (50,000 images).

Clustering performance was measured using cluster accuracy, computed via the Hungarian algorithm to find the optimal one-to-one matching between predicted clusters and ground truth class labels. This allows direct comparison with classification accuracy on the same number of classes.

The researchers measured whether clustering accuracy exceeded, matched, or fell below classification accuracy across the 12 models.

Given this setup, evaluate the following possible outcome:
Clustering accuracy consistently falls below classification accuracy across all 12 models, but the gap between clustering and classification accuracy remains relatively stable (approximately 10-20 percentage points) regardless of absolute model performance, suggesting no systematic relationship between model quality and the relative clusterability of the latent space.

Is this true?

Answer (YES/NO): NO